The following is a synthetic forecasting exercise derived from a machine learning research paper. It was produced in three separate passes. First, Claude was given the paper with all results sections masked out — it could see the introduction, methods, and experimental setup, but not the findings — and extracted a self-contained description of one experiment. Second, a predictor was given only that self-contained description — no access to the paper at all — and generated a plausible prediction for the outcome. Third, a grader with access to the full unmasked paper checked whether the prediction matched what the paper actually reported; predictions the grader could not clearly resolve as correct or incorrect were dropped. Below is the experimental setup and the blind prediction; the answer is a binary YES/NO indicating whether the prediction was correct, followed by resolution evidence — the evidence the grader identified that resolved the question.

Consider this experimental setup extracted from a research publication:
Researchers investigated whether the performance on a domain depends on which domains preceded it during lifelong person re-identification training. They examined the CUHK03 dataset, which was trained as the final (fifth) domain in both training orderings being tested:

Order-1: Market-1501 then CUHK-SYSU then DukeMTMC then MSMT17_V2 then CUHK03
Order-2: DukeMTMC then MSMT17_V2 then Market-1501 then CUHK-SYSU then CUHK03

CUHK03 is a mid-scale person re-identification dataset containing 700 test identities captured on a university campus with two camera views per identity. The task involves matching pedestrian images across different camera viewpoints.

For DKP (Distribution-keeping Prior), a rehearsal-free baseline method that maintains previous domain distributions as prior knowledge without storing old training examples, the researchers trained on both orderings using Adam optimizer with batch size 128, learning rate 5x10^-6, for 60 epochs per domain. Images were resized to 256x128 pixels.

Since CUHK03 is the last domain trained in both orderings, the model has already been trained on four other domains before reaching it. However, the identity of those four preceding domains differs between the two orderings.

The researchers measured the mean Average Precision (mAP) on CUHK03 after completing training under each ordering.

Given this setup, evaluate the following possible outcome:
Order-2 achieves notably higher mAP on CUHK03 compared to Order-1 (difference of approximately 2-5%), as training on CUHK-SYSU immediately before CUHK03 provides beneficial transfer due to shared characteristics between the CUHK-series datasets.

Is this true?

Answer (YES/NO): NO